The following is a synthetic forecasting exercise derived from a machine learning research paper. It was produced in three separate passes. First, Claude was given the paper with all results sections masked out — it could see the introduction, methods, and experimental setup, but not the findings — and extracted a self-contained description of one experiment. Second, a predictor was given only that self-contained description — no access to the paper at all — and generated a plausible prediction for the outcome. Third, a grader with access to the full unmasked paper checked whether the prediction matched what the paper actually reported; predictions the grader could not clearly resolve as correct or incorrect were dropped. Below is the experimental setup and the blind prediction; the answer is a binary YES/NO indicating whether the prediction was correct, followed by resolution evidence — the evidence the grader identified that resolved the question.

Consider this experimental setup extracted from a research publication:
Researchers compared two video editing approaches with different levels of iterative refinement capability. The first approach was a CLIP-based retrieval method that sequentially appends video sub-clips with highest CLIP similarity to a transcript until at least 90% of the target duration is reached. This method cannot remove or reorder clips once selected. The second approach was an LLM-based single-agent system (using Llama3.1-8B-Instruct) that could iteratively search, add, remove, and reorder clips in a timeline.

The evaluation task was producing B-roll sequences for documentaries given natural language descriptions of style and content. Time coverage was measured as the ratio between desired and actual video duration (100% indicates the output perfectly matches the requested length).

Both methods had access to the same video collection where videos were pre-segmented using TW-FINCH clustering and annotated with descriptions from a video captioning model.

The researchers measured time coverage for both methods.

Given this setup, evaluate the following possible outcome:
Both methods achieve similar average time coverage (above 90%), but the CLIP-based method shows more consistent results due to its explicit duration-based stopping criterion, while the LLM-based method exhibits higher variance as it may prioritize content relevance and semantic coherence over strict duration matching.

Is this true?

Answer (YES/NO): NO